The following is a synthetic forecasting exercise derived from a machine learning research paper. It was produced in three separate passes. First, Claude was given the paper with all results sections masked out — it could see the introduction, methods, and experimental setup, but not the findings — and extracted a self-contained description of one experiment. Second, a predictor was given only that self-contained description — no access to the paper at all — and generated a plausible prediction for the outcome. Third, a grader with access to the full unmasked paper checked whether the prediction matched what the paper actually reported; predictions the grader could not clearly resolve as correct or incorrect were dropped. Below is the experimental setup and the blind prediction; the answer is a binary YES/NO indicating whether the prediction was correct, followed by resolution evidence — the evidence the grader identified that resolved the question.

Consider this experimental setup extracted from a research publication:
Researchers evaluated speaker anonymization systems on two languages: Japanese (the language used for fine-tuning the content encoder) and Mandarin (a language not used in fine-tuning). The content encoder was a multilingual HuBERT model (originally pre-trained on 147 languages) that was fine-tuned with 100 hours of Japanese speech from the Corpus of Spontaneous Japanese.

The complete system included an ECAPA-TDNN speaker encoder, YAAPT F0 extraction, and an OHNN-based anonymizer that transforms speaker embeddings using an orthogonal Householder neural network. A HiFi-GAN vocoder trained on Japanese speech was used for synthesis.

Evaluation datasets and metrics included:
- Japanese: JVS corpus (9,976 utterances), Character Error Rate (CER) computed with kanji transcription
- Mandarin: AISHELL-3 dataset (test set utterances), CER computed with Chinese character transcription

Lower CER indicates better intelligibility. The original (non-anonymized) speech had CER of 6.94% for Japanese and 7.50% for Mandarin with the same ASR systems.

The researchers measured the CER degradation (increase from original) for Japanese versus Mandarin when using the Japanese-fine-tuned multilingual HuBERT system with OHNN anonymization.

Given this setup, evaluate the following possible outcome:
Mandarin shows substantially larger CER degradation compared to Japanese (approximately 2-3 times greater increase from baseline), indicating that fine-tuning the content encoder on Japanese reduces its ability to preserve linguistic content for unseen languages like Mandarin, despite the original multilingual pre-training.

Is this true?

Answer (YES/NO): NO